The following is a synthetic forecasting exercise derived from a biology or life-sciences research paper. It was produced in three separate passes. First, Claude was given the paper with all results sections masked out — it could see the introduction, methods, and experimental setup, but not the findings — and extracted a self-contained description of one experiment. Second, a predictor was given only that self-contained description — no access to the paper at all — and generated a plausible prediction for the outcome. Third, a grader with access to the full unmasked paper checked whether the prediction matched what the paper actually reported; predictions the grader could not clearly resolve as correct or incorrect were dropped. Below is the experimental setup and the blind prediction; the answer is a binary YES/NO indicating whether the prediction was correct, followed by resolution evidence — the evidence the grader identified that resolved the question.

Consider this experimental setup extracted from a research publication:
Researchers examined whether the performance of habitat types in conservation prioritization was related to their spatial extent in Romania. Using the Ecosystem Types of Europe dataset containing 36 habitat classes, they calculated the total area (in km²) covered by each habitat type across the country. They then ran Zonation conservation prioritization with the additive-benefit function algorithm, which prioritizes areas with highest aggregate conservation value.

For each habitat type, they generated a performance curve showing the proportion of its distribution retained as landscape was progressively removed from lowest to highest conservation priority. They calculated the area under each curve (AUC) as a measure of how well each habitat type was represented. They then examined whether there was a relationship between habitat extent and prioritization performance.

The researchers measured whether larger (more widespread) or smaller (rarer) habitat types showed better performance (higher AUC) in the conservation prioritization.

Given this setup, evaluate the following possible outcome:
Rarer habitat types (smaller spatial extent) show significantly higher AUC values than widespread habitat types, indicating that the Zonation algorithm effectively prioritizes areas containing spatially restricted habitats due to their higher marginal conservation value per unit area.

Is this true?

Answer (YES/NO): YES